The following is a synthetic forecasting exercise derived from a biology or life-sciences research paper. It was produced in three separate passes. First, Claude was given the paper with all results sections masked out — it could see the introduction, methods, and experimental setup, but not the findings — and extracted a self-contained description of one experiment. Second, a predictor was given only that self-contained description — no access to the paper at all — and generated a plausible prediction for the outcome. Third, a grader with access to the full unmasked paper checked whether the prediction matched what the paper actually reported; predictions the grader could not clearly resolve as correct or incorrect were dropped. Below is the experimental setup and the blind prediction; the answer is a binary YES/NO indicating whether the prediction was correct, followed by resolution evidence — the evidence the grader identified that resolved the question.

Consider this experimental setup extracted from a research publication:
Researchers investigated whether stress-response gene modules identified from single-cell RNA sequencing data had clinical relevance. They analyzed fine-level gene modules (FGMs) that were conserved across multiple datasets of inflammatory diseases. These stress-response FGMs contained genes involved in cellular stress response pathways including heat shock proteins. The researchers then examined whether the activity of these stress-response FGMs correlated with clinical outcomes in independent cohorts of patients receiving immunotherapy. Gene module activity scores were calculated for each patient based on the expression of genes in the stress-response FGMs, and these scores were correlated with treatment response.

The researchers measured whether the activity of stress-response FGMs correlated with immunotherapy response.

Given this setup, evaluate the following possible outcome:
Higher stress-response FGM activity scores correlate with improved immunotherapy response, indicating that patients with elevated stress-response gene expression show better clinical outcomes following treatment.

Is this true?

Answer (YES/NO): NO